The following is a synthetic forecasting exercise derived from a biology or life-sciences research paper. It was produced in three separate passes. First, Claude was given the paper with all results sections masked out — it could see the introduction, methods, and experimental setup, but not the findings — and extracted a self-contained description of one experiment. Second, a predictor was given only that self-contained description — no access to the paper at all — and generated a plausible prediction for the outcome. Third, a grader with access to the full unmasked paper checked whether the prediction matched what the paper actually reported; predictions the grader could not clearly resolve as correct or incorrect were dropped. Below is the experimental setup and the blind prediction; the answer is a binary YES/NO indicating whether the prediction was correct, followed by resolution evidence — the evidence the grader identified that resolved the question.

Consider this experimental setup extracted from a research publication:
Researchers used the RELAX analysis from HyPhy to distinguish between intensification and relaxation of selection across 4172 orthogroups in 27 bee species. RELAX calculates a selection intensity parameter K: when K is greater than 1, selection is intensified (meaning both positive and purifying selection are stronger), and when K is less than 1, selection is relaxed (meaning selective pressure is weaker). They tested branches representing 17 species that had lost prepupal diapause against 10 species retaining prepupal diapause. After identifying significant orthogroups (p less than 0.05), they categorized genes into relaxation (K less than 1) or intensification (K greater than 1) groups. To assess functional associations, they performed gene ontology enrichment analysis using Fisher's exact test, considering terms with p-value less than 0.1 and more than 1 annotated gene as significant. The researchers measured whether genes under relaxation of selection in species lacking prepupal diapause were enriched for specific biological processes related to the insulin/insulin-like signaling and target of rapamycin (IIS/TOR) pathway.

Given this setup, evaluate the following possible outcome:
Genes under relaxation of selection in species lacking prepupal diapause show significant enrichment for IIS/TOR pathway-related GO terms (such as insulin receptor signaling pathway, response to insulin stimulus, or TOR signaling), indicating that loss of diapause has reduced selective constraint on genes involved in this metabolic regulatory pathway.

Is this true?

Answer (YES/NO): NO